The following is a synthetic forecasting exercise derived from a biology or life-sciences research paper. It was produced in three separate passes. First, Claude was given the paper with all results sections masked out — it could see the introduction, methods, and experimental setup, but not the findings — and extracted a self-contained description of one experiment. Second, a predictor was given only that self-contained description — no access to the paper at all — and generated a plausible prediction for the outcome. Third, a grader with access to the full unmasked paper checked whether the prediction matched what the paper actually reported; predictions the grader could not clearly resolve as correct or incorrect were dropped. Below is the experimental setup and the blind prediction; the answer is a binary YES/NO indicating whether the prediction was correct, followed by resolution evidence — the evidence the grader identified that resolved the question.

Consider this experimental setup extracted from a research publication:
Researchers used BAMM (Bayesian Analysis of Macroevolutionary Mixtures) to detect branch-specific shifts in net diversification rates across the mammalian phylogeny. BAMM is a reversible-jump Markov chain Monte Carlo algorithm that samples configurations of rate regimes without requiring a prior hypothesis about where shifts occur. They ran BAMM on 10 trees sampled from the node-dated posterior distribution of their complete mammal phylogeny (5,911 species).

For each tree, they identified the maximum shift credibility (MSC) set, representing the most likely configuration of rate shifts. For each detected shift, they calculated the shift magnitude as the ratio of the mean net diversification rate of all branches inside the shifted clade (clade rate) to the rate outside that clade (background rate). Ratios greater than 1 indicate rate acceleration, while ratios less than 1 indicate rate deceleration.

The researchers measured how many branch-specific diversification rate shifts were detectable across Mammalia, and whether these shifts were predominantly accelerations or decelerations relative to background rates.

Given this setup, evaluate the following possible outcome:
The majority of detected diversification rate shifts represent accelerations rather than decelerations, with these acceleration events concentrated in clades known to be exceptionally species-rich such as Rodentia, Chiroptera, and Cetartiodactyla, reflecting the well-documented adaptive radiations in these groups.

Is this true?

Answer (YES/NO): YES